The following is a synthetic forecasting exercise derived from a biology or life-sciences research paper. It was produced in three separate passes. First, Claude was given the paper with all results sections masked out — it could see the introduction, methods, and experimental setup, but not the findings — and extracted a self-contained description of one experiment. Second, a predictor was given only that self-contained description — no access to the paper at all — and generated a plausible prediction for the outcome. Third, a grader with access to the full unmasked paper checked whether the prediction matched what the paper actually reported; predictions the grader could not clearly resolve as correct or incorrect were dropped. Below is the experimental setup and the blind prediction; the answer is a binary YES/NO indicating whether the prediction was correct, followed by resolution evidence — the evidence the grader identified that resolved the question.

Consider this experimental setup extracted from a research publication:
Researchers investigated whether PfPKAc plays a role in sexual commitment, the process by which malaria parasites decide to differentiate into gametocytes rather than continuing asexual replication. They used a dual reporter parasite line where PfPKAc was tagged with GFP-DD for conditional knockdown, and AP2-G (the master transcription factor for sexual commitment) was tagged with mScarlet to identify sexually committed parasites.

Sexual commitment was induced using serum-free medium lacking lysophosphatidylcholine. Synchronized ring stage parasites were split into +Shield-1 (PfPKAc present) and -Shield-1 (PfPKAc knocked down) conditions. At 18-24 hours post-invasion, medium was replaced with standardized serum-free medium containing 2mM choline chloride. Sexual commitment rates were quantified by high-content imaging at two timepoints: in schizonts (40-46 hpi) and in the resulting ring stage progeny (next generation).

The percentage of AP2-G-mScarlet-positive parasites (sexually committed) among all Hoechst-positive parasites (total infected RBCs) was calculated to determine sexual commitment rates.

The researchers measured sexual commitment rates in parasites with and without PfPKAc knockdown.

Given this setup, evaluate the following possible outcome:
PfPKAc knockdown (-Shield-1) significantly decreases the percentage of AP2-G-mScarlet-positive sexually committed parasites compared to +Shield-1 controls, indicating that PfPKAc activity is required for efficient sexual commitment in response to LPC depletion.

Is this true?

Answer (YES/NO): NO